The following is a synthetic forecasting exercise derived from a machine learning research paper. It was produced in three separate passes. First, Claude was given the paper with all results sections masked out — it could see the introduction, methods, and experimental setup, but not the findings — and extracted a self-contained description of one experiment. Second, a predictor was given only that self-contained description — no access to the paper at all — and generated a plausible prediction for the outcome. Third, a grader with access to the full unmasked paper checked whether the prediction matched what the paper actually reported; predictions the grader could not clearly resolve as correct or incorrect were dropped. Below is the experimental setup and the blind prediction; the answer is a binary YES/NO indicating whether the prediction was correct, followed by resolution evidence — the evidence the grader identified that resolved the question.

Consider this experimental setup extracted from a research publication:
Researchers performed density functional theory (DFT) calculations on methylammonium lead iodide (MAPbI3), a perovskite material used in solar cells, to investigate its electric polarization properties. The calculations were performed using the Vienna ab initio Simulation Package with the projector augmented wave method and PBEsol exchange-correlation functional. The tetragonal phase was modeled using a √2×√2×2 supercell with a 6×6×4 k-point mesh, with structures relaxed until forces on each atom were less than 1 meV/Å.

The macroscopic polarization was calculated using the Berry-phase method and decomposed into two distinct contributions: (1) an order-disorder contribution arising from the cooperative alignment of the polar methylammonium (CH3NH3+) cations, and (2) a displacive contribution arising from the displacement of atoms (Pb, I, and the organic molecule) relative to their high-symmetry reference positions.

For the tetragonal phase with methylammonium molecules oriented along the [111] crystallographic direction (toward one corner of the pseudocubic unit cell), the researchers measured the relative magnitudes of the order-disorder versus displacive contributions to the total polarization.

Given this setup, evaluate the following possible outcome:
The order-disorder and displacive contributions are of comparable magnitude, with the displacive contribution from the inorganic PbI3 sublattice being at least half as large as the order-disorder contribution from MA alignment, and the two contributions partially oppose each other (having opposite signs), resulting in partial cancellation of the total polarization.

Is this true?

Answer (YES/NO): NO